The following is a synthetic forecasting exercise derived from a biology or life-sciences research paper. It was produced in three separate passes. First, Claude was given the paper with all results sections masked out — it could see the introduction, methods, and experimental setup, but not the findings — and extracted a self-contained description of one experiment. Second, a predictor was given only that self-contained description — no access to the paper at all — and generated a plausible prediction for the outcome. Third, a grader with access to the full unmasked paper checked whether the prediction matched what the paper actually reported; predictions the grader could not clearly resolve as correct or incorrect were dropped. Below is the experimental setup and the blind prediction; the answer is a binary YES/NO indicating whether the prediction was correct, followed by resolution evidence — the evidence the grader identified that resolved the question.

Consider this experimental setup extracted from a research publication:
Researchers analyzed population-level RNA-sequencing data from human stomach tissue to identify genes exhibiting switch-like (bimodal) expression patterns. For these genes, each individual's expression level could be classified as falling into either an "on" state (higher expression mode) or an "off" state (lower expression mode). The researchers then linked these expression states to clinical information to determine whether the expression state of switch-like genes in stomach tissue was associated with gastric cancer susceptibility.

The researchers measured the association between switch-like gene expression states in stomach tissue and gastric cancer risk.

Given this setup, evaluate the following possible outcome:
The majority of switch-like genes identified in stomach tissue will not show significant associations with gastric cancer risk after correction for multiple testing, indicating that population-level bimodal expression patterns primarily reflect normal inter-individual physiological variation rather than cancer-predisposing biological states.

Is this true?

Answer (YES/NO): NO